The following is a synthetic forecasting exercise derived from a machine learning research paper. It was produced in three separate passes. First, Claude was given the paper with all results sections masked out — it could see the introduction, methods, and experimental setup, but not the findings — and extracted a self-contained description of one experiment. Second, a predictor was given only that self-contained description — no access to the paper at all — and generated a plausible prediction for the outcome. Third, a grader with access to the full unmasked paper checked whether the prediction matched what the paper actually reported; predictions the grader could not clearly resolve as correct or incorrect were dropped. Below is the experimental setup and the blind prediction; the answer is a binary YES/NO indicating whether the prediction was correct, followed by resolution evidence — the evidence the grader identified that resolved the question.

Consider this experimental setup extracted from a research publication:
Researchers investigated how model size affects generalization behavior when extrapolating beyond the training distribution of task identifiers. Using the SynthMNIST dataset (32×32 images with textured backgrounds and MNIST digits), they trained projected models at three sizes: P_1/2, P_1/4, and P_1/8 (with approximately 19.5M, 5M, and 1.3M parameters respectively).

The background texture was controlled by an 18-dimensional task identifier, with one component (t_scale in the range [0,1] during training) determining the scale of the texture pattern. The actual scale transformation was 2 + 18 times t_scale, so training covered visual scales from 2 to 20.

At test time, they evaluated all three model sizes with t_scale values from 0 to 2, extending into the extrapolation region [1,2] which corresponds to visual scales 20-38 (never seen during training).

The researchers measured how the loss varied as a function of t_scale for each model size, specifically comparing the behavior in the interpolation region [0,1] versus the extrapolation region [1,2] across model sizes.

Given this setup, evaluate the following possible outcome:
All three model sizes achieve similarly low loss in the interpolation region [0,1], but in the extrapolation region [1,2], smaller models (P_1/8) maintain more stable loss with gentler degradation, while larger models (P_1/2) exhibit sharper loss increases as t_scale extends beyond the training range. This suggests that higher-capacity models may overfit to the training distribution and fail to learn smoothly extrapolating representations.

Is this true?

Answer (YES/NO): NO